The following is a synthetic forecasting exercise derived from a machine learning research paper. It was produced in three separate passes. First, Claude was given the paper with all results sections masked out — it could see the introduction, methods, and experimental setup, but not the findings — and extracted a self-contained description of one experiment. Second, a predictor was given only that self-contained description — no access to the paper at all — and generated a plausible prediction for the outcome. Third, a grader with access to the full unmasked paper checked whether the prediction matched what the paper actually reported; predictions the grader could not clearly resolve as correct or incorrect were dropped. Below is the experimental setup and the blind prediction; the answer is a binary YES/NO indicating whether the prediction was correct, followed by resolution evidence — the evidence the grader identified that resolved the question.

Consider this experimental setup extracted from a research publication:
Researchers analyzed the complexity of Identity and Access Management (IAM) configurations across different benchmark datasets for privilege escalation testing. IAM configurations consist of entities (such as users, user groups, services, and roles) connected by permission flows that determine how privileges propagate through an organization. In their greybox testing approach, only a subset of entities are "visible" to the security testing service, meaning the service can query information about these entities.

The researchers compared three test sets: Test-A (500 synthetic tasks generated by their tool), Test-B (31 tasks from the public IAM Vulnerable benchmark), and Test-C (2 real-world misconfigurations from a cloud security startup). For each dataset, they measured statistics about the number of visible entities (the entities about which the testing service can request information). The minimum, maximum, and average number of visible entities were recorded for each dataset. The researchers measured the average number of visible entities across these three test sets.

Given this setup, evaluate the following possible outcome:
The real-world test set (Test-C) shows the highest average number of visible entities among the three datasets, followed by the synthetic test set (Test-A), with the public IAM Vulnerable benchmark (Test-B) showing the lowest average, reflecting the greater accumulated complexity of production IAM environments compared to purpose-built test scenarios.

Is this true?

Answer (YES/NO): YES